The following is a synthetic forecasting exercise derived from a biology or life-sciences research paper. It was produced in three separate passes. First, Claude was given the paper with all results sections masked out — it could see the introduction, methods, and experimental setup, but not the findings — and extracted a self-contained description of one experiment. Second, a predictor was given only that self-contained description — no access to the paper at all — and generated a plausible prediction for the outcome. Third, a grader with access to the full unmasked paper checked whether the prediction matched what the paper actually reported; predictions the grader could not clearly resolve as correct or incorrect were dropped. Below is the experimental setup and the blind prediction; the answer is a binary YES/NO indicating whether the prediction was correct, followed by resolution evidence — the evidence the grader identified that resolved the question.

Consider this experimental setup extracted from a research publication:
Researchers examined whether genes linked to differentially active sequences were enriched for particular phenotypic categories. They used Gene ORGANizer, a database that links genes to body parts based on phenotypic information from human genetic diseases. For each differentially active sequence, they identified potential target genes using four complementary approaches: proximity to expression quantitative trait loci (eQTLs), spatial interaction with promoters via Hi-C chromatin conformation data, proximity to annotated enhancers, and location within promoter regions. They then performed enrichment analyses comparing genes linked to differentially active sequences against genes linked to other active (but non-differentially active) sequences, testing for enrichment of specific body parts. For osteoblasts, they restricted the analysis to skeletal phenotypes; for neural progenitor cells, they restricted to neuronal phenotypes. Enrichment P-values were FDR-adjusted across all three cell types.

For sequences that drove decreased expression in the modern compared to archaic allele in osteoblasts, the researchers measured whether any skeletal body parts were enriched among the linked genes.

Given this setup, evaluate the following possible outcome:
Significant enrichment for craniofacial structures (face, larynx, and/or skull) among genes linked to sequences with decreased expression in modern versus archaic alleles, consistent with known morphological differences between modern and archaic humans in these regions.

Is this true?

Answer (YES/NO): NO